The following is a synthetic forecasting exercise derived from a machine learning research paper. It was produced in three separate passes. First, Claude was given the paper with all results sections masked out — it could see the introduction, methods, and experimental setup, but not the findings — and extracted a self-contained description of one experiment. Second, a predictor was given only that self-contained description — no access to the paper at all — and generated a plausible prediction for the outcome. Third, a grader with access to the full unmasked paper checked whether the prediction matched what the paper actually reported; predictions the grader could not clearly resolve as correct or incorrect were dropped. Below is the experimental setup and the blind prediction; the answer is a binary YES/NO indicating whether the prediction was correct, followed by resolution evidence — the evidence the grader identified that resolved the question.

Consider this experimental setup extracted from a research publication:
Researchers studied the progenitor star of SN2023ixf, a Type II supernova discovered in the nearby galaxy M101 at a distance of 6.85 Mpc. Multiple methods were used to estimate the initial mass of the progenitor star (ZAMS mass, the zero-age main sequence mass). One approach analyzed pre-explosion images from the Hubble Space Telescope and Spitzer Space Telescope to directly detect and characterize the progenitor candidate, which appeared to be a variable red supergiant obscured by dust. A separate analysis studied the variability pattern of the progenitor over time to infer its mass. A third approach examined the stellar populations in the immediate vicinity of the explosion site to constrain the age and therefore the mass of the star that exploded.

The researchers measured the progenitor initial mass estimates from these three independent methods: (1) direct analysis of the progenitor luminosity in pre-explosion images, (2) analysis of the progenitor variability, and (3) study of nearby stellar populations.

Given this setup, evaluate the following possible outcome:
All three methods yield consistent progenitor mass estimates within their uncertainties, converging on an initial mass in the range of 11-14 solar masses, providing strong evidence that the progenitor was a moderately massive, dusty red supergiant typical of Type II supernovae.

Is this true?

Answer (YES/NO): NO